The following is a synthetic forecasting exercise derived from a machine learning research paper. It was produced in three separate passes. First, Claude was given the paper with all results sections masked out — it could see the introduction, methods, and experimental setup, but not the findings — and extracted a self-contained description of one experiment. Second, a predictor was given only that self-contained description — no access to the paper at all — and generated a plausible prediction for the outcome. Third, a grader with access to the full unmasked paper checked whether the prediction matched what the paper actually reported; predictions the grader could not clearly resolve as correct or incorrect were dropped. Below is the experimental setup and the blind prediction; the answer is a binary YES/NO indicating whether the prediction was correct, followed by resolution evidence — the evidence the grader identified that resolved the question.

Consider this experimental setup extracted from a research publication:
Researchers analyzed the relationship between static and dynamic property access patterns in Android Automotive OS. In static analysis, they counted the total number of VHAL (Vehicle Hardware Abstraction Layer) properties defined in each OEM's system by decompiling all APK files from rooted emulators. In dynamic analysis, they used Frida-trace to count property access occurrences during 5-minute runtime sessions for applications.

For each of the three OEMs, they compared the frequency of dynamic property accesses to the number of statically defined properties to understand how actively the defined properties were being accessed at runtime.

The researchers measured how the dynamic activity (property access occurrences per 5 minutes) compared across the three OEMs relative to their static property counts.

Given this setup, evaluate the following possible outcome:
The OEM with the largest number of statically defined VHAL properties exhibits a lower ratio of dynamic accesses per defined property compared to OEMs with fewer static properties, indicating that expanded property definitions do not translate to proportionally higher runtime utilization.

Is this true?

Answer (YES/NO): NO